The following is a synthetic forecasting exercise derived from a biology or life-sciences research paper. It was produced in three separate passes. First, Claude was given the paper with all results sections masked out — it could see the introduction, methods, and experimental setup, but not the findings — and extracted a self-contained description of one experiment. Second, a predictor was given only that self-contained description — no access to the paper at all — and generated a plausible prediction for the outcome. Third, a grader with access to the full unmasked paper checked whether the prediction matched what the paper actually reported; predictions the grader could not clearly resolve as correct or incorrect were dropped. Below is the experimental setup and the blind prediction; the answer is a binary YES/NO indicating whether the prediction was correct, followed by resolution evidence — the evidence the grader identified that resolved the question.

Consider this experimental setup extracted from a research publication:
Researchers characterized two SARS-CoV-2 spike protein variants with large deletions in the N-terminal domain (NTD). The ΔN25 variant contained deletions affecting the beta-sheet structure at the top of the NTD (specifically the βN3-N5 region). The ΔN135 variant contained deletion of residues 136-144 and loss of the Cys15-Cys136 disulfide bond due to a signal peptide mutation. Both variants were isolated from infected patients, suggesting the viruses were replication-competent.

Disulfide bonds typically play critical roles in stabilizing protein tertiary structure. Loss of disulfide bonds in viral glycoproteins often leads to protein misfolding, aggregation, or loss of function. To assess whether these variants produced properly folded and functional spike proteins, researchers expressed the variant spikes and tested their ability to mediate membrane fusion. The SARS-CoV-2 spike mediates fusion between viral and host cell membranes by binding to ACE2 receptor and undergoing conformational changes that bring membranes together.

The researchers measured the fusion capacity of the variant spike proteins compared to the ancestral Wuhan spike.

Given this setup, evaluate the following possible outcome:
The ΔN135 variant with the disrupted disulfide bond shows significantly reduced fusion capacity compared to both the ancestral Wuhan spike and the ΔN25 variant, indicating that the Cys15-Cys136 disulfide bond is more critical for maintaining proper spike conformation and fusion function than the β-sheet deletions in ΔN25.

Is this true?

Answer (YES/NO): NO